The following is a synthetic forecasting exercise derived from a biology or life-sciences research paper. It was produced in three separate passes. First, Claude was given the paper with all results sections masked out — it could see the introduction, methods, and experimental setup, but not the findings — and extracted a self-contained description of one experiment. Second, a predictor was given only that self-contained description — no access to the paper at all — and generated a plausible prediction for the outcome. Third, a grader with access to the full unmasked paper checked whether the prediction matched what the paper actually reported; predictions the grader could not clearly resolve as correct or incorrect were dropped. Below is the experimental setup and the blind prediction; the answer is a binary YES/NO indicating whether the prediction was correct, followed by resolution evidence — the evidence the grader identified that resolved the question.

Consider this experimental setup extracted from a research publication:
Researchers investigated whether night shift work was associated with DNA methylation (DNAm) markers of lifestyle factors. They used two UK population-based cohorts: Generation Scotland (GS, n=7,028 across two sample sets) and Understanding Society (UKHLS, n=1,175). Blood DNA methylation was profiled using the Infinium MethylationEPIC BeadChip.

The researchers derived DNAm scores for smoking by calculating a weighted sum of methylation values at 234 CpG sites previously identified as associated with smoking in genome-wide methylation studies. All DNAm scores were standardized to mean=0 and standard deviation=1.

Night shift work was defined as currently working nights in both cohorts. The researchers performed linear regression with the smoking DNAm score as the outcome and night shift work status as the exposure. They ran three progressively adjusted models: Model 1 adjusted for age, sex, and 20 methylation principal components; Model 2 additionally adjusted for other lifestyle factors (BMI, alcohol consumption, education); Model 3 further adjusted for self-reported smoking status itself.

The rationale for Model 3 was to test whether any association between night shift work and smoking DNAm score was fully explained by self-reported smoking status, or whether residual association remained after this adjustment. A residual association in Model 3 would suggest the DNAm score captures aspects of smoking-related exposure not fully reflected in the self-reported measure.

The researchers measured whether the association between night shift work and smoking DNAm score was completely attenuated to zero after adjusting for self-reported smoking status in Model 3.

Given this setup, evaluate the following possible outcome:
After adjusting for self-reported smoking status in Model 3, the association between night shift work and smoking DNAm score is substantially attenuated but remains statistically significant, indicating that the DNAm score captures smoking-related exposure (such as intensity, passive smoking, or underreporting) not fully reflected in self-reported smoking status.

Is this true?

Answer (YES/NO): NO